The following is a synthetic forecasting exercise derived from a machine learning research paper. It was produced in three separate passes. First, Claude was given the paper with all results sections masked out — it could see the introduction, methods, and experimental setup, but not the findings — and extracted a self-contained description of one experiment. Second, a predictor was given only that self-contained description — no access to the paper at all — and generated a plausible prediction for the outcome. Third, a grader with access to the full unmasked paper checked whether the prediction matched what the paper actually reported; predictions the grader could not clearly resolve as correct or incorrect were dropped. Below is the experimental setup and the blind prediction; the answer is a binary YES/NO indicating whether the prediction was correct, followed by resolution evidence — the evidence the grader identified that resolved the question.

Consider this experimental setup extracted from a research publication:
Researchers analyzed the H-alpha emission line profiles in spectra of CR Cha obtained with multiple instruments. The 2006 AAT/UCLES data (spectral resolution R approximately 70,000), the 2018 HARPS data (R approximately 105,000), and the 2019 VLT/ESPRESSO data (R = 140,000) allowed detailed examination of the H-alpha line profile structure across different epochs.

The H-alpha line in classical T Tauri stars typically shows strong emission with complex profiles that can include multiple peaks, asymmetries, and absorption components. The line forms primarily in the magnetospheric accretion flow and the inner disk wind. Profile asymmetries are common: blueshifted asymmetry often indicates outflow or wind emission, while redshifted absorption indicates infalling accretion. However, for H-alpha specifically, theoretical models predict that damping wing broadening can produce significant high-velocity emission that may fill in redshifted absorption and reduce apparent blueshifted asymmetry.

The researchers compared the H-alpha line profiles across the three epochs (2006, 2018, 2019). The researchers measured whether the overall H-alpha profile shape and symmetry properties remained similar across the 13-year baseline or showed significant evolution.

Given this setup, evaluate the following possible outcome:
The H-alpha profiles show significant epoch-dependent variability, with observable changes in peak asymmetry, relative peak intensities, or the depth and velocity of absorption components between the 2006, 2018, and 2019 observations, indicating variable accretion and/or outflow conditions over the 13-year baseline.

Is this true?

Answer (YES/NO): YES